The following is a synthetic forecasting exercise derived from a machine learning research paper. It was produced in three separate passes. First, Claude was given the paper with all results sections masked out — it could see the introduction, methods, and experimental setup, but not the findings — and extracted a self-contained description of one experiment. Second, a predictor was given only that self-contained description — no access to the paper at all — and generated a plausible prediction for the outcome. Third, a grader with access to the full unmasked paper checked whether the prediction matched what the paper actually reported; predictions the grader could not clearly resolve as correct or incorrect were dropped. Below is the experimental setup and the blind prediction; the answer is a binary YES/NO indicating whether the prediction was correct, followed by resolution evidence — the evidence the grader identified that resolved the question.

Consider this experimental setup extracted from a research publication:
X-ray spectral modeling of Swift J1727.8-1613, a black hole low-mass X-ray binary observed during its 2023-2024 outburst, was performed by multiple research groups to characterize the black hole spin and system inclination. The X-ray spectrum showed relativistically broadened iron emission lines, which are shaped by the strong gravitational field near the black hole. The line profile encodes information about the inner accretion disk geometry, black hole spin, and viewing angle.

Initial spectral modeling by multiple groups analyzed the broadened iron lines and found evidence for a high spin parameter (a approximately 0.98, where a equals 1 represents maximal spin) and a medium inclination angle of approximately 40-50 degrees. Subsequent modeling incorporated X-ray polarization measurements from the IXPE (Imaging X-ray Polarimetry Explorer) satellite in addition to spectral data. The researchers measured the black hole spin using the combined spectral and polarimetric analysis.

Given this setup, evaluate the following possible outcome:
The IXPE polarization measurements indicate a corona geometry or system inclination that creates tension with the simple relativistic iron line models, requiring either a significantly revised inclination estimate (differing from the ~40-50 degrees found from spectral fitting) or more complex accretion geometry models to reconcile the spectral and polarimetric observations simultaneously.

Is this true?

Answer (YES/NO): NO